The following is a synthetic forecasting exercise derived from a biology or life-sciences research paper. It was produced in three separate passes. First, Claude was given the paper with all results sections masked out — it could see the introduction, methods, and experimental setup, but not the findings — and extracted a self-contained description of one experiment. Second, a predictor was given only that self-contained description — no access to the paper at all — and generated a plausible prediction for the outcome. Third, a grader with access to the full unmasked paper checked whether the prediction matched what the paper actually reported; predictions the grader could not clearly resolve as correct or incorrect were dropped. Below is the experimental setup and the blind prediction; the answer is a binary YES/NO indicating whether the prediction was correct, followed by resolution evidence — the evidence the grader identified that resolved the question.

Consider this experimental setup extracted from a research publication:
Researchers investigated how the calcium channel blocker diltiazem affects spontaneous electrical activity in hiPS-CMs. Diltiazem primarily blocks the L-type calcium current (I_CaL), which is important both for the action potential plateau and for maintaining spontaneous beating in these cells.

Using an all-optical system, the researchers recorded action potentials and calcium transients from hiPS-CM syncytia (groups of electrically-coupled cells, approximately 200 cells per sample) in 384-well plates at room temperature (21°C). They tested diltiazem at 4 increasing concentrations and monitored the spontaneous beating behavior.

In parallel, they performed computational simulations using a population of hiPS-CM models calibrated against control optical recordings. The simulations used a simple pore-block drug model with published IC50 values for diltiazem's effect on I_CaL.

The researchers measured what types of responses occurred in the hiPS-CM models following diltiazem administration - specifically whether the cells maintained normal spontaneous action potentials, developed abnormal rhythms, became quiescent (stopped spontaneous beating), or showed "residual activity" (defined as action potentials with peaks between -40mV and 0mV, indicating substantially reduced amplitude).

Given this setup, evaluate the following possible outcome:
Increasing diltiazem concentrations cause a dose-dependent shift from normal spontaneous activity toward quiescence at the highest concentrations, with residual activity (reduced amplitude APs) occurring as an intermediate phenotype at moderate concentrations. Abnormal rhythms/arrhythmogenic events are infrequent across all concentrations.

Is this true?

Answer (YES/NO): NO